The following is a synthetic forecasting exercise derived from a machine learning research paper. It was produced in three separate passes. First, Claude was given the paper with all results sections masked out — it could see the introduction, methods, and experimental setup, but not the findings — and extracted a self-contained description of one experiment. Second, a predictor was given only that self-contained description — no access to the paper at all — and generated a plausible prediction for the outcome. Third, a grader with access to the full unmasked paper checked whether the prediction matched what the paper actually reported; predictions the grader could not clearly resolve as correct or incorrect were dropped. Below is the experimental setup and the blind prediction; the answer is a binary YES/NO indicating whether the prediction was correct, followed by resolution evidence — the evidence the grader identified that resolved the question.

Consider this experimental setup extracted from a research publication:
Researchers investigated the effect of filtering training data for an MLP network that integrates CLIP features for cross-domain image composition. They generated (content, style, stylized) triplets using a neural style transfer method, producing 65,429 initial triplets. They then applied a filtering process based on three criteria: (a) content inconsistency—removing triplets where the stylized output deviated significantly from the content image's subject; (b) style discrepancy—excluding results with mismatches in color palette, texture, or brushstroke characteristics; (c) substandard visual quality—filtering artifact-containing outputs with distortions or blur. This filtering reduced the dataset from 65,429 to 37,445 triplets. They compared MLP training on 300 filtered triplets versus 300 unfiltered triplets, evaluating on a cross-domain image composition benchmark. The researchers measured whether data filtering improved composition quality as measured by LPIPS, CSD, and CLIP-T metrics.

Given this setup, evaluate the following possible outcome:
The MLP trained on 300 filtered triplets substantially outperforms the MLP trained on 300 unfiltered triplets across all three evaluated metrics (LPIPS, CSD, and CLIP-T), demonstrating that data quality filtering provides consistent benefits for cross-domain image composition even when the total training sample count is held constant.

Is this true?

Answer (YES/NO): NO